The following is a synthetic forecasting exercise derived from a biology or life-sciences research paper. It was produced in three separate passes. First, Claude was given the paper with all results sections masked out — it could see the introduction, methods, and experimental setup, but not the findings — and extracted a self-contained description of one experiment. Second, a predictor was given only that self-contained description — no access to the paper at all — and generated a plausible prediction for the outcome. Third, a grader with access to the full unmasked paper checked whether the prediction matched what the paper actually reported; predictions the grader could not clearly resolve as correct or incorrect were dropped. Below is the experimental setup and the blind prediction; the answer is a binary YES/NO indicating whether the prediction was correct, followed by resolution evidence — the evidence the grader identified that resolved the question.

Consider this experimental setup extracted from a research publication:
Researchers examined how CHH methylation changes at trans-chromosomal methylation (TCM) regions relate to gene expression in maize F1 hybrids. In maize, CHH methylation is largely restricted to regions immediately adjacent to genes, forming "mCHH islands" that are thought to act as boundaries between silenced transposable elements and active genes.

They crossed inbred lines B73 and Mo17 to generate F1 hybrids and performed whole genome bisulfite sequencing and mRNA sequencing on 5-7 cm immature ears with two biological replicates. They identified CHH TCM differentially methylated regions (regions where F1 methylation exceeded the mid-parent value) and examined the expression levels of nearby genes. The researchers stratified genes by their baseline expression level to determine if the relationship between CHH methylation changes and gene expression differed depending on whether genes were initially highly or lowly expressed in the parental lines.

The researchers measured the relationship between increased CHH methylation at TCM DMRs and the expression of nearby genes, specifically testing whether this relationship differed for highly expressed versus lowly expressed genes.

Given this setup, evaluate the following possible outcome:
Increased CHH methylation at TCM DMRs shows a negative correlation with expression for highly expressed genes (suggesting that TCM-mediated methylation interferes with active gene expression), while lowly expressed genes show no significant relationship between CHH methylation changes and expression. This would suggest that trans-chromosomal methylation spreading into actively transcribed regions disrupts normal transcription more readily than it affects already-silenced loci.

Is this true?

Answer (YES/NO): NO